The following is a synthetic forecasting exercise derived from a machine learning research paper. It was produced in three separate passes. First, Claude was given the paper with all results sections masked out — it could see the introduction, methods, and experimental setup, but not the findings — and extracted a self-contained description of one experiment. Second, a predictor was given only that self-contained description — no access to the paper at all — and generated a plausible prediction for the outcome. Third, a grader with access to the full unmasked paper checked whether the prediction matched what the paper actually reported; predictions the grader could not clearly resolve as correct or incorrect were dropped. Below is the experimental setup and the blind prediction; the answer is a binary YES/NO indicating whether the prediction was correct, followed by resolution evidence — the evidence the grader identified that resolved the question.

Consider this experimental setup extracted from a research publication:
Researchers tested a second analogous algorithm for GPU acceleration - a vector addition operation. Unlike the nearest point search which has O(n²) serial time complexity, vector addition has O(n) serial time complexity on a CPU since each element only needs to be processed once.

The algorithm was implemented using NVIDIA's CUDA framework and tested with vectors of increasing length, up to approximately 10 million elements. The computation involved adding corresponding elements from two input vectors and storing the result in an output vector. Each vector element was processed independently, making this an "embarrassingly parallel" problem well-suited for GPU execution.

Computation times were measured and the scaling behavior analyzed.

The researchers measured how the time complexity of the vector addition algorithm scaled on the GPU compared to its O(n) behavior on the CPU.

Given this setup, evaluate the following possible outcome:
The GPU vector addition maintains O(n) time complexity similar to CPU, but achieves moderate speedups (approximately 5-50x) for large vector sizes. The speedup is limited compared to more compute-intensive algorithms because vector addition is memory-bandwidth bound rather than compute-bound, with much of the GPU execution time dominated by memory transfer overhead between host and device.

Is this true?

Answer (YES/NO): NO